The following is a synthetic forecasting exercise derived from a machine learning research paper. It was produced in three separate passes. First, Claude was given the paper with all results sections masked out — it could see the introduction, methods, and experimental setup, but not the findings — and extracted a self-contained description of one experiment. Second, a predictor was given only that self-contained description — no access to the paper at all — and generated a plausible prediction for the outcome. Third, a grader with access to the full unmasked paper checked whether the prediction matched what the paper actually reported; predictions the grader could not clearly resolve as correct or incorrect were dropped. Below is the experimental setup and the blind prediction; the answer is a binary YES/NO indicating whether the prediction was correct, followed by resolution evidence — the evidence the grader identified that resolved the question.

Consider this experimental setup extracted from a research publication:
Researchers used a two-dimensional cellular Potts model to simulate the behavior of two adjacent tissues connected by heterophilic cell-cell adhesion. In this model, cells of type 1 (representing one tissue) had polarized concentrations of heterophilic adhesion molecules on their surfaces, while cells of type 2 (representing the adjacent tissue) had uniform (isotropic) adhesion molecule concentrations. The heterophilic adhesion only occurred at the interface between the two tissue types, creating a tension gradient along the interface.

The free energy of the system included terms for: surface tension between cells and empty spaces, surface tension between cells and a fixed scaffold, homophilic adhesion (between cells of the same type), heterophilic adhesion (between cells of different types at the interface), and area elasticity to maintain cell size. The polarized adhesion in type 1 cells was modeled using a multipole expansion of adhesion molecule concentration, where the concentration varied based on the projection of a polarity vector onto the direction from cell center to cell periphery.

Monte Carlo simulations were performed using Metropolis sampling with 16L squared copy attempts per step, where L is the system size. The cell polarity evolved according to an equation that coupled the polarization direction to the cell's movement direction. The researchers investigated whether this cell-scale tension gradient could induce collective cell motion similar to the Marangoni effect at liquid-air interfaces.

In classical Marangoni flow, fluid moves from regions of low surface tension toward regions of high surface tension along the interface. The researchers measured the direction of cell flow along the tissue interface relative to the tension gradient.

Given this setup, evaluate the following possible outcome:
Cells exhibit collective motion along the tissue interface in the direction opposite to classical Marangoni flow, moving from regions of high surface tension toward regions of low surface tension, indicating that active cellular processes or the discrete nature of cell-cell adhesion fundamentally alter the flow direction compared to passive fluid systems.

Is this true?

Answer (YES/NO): YES